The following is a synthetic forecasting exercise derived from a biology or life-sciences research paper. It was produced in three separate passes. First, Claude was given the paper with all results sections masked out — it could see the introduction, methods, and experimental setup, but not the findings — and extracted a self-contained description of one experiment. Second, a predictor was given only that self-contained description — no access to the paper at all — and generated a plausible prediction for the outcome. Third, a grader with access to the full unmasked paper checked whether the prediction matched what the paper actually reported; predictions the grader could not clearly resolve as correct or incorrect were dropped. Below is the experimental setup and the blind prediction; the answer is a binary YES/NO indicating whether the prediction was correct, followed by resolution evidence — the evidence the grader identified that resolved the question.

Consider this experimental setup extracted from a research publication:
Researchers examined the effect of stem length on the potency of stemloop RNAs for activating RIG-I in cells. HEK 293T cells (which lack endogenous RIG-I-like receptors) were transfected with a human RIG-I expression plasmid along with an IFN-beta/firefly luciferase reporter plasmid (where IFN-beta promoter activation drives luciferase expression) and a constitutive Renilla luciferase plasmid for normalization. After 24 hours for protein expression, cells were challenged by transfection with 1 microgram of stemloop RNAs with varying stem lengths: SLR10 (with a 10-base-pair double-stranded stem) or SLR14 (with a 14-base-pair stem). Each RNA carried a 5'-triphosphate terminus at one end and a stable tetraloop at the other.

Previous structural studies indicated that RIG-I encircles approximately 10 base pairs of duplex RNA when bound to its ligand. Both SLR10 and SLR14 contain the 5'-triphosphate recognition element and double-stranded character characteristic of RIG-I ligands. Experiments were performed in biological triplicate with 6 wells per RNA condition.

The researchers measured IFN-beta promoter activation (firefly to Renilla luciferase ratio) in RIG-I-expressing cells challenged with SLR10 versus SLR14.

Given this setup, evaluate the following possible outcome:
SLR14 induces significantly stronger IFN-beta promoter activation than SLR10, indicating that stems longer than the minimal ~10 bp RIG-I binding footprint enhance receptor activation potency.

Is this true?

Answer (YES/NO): NO